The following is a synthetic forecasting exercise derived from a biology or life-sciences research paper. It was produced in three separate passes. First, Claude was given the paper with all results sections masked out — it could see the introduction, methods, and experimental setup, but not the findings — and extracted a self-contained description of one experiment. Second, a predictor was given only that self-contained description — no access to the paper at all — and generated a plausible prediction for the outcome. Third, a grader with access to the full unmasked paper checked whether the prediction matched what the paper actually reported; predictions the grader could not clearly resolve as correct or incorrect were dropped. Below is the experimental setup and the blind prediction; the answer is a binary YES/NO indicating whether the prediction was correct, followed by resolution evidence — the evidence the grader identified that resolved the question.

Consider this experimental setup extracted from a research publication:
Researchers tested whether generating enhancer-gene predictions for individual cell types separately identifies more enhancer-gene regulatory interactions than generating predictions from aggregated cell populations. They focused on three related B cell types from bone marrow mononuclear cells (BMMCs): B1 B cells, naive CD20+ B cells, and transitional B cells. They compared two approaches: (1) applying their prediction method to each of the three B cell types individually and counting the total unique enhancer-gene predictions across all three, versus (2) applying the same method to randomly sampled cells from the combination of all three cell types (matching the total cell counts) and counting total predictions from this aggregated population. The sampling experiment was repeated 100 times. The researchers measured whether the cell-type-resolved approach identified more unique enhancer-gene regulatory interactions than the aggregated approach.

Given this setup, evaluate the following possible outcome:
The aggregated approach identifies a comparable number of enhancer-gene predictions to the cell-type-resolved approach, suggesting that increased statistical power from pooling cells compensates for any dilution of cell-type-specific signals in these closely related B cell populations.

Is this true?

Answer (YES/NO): NO